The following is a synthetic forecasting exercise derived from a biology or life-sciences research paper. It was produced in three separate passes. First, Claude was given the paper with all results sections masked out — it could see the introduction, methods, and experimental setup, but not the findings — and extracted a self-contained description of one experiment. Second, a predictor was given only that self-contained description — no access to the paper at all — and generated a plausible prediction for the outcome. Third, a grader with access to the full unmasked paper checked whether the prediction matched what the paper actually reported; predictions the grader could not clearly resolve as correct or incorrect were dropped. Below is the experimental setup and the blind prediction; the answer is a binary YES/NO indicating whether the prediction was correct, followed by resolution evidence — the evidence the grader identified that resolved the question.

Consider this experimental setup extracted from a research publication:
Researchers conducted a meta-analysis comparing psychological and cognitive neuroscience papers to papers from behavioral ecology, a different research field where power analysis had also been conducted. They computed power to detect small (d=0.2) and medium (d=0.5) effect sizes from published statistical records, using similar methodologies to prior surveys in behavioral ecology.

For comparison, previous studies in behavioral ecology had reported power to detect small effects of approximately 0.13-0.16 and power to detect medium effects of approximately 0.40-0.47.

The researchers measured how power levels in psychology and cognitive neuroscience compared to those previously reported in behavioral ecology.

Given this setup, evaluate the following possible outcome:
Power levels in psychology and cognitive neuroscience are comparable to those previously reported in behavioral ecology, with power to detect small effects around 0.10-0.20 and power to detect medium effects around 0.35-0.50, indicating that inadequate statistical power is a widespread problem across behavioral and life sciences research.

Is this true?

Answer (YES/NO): NO